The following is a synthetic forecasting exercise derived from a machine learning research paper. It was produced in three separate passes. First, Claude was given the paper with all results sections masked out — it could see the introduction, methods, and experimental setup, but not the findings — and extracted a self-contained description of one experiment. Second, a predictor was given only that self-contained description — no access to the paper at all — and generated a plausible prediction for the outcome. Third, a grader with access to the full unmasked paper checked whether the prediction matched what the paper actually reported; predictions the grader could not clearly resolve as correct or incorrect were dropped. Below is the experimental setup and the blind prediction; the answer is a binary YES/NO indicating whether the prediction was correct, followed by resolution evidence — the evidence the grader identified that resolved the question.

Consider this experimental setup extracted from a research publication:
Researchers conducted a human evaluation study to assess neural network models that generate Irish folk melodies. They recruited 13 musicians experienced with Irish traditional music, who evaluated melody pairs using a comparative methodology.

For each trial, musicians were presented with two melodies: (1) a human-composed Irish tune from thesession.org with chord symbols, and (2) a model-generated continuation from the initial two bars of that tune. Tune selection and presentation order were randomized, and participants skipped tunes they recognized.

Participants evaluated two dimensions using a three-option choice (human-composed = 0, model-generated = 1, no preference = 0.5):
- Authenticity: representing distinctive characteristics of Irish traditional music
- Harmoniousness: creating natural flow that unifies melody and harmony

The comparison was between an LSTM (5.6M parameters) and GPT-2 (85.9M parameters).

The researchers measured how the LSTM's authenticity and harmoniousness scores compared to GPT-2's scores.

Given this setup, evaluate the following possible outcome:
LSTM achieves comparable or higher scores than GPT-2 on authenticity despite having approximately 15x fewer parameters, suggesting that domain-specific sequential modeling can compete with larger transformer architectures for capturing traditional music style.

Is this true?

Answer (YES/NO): NO